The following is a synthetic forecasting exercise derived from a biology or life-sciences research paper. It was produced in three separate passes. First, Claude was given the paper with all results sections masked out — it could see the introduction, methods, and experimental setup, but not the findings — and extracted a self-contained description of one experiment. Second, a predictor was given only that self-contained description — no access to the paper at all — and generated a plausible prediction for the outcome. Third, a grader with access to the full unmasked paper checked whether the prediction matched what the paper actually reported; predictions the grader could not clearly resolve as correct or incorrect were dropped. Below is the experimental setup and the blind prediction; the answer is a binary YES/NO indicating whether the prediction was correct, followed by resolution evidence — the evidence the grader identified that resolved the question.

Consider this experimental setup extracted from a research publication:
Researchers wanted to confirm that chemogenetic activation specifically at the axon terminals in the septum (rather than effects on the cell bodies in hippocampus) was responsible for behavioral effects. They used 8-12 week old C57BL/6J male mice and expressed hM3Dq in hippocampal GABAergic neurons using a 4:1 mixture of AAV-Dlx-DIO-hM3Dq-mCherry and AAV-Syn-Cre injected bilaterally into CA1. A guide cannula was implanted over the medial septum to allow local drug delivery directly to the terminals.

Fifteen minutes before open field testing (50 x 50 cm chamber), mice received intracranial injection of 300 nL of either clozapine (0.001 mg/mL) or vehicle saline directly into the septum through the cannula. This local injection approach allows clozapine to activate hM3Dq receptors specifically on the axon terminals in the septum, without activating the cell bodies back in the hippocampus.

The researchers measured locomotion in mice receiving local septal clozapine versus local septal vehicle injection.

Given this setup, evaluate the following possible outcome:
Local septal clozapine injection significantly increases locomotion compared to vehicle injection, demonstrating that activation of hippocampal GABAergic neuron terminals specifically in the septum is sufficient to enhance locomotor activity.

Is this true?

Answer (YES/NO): NO